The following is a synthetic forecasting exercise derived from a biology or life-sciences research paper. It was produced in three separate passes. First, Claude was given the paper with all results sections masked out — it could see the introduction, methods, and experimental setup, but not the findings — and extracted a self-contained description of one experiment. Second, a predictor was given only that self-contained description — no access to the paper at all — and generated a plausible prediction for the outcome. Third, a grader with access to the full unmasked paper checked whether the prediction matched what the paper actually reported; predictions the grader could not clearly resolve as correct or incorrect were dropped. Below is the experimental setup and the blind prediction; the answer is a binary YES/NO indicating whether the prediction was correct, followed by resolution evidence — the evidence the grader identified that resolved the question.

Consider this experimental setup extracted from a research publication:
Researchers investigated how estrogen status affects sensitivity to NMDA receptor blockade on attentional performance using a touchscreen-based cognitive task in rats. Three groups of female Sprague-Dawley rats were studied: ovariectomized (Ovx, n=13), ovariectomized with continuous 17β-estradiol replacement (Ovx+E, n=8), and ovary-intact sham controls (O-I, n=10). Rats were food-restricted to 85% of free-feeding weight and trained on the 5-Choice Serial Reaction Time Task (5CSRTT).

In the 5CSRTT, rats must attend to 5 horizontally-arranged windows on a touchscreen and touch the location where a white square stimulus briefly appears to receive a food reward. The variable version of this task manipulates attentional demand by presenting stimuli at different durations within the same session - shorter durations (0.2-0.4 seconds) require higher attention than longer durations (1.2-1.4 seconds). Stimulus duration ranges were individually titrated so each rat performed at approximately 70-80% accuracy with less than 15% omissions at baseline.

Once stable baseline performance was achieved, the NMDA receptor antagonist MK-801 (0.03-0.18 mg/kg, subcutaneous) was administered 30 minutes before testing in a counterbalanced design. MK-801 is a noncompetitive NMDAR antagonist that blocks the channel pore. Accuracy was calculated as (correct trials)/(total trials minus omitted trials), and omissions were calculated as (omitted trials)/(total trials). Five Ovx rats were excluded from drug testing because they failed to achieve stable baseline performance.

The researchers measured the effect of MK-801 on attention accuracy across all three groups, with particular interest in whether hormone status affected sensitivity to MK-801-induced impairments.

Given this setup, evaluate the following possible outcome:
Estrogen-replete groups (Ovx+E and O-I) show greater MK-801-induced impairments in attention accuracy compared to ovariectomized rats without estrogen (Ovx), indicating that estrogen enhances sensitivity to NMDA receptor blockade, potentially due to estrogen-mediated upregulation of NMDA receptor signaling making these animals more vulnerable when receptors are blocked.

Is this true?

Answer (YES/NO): NO